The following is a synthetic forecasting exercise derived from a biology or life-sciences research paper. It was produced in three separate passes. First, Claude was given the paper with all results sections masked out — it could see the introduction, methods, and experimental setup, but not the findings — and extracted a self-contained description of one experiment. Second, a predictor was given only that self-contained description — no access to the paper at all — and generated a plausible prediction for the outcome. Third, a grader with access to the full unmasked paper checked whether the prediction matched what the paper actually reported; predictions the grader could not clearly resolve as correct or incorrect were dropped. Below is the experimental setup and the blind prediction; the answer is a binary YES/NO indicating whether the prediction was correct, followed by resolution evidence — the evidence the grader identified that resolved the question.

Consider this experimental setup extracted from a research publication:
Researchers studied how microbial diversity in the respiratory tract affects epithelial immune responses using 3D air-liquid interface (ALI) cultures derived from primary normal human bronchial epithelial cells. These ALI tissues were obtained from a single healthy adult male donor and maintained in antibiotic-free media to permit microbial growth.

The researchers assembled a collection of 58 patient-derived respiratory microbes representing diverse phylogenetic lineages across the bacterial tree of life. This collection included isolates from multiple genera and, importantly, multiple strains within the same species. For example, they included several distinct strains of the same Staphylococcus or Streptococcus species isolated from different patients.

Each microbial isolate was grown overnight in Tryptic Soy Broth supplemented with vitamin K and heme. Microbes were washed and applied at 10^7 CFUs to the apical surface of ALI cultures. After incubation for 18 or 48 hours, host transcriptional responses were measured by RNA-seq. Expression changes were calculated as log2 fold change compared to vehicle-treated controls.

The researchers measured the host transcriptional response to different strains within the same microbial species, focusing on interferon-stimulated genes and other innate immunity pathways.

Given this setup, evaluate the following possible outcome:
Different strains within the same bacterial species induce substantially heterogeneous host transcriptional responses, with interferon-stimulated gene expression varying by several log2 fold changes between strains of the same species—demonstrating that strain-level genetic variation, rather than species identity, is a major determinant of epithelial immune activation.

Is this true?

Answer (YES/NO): YES